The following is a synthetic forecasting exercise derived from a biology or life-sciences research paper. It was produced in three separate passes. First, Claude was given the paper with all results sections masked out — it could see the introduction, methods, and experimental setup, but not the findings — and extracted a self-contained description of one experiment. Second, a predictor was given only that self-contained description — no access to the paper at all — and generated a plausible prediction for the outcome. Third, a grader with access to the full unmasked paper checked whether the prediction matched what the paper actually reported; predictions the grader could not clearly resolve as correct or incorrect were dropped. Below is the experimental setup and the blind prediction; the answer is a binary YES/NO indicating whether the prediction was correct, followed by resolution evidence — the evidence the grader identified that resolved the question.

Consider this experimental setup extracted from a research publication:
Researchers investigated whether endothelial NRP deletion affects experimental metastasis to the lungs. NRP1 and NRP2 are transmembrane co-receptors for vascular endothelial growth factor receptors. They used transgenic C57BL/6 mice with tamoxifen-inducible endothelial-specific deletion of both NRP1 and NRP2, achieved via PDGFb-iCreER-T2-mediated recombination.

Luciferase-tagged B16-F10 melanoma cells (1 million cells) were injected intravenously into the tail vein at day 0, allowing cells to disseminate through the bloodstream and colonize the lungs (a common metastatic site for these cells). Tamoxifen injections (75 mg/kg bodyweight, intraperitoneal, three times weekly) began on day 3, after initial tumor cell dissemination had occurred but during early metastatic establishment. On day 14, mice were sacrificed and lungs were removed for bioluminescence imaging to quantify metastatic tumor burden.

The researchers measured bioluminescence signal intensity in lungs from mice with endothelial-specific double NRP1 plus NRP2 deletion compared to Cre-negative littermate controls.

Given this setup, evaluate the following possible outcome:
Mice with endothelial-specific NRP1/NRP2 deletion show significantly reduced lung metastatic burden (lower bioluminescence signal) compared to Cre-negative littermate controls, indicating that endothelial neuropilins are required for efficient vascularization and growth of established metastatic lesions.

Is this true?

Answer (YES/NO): YES